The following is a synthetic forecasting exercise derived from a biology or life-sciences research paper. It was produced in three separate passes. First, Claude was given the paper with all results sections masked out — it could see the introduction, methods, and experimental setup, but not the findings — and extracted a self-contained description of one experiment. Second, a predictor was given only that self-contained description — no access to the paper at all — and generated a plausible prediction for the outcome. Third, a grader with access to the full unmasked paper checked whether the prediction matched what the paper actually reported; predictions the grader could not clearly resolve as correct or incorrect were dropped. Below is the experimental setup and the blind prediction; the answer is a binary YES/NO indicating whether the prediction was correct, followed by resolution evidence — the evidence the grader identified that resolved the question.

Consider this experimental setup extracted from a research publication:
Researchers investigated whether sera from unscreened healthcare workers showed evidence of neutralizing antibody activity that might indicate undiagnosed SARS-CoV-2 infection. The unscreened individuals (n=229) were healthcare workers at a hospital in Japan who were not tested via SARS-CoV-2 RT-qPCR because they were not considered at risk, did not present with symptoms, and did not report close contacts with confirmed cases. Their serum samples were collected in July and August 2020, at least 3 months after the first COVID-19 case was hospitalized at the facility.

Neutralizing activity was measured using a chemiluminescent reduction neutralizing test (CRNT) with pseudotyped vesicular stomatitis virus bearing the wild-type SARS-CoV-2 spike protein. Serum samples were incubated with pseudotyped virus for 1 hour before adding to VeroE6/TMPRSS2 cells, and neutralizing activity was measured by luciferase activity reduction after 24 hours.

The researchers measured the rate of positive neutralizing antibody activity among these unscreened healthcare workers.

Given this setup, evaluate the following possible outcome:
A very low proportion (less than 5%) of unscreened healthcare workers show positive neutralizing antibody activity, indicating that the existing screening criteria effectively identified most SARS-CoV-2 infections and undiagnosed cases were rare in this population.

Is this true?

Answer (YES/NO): YES